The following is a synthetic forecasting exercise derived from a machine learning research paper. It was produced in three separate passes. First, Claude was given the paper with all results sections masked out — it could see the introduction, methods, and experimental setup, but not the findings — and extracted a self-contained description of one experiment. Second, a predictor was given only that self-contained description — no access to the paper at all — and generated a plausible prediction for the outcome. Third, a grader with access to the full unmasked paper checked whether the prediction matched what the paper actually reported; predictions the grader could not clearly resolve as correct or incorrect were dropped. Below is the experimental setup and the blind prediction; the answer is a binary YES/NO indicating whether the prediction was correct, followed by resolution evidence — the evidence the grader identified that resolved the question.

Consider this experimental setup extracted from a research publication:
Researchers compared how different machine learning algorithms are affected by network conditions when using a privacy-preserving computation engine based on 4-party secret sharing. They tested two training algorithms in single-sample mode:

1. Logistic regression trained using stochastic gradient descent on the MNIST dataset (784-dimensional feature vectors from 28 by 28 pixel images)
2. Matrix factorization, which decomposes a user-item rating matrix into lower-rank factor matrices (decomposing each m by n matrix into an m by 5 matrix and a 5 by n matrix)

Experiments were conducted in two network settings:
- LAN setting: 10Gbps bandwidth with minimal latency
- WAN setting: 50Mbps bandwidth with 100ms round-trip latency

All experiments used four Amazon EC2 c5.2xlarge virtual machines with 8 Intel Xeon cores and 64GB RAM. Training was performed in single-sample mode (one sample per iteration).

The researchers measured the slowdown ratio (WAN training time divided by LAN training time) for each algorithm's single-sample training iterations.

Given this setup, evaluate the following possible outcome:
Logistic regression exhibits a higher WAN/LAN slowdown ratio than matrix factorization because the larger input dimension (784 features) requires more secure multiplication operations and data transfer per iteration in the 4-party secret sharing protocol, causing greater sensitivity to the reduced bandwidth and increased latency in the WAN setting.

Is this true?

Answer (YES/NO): YES